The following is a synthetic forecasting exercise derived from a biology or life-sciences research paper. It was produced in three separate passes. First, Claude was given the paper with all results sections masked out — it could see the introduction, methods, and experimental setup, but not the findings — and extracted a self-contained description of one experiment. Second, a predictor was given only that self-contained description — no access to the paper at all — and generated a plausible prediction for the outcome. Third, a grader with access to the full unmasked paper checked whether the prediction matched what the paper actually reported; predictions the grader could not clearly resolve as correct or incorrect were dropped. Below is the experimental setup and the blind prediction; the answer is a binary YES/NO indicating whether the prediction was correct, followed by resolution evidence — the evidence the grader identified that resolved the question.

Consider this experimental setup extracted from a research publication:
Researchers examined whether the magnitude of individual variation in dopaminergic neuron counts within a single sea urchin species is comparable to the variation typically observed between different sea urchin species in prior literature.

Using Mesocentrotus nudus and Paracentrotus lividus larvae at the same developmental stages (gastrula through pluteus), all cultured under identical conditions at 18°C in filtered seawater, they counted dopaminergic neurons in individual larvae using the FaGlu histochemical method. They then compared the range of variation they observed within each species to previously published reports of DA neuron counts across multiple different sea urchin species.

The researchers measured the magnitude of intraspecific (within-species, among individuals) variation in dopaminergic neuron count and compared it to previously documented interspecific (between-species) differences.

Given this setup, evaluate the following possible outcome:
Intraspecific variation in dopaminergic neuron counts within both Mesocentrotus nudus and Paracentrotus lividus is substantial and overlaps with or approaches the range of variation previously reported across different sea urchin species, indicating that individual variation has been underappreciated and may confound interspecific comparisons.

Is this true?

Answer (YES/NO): YES